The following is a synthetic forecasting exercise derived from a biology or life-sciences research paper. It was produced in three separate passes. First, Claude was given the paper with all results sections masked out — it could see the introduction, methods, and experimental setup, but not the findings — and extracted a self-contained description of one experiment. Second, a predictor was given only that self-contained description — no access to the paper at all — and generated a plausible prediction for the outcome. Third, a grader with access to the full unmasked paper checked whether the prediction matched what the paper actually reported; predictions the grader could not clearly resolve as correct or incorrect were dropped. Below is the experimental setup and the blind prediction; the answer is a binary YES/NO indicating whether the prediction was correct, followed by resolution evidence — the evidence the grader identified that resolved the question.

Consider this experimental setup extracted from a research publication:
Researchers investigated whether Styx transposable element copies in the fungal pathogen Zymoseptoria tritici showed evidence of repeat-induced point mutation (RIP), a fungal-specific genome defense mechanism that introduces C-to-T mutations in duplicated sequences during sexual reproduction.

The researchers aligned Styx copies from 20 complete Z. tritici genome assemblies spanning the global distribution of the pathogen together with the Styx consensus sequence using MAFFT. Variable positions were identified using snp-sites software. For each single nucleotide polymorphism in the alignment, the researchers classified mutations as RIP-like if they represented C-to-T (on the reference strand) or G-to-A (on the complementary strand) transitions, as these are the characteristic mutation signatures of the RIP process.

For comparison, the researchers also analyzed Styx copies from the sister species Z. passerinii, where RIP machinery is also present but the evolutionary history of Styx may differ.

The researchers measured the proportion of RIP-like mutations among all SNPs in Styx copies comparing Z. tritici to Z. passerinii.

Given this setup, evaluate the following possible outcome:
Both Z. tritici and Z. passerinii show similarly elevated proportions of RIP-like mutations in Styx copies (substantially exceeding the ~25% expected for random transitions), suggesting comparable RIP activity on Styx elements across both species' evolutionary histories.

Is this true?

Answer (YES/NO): NO